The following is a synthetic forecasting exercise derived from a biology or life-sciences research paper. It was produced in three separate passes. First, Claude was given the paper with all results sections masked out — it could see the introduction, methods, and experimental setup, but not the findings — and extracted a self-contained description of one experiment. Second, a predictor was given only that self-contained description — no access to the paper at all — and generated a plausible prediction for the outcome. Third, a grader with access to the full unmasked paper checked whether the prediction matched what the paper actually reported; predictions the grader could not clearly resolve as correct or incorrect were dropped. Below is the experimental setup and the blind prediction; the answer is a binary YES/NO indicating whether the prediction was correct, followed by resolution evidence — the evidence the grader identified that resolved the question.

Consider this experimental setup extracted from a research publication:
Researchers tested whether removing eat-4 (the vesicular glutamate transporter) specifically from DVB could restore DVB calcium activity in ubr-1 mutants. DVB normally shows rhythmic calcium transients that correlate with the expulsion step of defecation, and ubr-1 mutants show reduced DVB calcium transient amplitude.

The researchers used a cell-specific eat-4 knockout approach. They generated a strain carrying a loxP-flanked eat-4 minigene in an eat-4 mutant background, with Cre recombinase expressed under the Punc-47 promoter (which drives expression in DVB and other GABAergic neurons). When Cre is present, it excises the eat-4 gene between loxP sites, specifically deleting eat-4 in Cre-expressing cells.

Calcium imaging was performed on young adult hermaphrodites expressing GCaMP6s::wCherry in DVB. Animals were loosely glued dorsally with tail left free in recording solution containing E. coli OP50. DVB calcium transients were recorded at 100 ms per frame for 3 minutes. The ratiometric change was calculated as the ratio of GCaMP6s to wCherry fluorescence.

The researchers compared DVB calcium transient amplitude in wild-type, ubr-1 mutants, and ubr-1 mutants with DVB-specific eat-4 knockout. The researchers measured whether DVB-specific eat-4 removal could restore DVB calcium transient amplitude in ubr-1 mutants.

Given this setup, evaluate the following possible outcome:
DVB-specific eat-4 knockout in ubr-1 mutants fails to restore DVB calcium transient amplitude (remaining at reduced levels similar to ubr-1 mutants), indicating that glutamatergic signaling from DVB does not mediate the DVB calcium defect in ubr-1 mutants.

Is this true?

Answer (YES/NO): NO